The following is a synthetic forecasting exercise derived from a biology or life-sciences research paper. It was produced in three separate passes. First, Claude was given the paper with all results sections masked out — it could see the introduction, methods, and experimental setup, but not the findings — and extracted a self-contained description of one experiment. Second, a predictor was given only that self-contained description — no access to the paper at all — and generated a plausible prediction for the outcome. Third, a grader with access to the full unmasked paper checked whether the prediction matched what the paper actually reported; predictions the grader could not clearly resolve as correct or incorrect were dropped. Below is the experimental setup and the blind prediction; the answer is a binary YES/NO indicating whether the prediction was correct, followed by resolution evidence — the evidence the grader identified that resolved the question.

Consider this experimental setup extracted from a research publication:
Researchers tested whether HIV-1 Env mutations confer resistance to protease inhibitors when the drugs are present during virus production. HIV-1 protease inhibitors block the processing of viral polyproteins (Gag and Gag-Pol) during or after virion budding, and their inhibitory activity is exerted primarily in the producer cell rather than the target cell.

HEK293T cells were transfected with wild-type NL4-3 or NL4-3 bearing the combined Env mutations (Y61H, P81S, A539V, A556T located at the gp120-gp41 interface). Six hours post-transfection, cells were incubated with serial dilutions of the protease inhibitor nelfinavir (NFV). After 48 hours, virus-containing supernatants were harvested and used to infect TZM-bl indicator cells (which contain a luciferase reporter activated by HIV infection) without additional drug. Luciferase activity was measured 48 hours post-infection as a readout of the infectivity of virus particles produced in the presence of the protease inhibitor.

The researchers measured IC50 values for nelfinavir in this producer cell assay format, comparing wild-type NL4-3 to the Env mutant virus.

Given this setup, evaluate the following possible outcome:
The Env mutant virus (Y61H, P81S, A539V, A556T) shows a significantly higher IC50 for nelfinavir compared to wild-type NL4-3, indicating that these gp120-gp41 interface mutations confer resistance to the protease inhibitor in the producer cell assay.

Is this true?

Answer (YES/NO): NO